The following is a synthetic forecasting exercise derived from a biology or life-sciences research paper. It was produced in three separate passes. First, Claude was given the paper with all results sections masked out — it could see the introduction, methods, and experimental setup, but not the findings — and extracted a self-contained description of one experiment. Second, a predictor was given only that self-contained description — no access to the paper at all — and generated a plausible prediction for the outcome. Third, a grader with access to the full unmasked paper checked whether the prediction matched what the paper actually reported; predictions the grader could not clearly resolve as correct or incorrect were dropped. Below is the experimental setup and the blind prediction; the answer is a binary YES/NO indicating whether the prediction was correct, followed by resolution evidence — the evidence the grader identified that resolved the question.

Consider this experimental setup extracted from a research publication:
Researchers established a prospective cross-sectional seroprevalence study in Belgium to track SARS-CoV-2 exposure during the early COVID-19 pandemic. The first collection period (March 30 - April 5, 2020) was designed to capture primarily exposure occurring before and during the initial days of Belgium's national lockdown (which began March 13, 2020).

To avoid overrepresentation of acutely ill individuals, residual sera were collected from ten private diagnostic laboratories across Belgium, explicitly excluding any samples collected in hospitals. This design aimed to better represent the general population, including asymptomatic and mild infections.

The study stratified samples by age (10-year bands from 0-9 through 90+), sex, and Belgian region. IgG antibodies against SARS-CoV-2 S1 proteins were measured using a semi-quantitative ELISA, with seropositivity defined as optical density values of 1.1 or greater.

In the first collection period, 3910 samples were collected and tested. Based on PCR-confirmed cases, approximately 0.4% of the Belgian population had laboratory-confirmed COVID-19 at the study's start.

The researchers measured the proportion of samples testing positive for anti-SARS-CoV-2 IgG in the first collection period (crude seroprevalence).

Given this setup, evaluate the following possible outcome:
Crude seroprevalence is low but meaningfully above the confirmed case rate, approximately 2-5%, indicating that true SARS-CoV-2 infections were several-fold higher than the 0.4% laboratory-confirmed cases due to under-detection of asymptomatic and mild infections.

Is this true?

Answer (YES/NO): YES